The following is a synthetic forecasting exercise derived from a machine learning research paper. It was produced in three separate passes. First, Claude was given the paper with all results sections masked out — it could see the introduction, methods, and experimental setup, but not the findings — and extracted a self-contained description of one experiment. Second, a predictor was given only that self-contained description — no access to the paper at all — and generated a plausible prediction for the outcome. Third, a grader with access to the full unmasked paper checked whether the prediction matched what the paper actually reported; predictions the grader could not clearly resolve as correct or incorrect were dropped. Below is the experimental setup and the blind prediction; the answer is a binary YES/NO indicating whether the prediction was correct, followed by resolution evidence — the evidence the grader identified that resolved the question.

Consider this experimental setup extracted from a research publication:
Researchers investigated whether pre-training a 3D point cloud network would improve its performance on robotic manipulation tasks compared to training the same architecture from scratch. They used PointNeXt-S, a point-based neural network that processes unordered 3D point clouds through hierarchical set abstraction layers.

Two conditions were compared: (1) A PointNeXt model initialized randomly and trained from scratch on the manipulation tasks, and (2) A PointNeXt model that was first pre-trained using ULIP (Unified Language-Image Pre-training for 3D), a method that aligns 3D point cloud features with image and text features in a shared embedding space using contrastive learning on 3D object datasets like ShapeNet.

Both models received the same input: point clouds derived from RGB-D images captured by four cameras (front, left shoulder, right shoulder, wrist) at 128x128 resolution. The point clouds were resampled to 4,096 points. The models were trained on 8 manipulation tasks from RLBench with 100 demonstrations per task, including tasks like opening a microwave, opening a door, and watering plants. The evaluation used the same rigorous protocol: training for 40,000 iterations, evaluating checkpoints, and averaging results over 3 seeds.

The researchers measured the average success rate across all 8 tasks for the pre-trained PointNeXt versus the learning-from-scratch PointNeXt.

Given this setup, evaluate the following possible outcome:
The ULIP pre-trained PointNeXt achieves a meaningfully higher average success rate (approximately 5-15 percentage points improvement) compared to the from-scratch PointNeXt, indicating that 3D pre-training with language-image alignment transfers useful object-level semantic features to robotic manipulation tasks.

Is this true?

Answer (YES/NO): NO